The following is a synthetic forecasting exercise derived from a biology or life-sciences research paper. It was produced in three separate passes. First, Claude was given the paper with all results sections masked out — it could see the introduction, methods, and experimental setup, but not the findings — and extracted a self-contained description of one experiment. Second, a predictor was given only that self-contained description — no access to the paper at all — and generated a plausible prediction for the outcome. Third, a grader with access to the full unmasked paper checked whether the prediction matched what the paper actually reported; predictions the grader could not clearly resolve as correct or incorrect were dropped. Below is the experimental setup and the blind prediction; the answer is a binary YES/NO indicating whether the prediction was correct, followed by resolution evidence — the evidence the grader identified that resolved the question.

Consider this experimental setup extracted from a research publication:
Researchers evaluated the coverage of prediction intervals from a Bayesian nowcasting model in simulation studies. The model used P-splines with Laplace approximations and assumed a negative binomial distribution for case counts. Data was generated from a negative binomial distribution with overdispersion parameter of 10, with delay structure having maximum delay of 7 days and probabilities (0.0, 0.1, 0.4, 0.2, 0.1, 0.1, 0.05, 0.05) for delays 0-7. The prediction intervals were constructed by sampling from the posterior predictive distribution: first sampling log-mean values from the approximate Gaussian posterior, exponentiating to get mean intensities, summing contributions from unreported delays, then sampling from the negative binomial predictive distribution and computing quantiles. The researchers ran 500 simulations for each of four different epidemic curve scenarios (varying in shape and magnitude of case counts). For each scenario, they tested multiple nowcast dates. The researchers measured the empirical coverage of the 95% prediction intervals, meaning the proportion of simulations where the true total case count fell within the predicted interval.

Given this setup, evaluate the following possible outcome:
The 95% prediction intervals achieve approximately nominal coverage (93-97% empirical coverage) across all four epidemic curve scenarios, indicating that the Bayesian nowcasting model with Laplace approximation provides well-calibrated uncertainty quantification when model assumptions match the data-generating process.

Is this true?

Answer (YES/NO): NO